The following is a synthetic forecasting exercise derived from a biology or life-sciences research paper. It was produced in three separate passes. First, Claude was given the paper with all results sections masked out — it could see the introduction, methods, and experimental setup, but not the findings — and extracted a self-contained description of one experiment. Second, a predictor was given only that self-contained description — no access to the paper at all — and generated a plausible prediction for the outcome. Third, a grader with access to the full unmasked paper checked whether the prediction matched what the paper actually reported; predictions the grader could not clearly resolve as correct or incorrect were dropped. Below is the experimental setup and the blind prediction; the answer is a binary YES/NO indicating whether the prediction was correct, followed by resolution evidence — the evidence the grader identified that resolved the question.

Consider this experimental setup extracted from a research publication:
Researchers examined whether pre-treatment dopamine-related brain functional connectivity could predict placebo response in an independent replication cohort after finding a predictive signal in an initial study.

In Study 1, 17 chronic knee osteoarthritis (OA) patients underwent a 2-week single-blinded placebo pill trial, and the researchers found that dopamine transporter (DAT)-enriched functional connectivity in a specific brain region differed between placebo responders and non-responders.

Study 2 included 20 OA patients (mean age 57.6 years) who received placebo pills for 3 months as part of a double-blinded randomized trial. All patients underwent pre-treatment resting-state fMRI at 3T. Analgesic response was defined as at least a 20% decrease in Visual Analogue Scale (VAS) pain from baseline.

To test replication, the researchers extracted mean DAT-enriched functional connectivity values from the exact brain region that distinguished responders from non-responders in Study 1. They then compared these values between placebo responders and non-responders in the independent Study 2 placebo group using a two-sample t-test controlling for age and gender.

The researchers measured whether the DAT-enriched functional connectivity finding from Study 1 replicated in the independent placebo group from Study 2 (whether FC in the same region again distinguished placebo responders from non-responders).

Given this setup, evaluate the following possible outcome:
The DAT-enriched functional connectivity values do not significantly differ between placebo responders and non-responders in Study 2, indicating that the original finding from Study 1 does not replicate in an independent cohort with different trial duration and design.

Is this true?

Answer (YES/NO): YES